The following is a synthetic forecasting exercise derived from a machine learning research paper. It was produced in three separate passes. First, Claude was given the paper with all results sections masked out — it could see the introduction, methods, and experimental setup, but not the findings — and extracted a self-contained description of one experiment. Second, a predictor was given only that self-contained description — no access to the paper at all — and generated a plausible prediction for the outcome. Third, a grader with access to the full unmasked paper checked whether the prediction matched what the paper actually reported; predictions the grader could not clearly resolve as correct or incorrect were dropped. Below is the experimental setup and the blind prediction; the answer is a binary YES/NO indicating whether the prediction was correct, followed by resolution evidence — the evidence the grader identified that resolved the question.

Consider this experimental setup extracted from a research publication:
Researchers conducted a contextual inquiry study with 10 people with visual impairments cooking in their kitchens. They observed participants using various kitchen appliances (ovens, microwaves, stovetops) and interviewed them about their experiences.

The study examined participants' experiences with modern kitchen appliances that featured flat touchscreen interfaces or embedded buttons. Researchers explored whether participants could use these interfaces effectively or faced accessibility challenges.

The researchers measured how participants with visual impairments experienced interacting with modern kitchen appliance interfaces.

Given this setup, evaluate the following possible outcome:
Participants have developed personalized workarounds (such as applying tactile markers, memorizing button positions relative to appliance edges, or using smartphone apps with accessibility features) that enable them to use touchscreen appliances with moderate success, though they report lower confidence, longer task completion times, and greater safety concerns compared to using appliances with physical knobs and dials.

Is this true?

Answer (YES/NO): NO